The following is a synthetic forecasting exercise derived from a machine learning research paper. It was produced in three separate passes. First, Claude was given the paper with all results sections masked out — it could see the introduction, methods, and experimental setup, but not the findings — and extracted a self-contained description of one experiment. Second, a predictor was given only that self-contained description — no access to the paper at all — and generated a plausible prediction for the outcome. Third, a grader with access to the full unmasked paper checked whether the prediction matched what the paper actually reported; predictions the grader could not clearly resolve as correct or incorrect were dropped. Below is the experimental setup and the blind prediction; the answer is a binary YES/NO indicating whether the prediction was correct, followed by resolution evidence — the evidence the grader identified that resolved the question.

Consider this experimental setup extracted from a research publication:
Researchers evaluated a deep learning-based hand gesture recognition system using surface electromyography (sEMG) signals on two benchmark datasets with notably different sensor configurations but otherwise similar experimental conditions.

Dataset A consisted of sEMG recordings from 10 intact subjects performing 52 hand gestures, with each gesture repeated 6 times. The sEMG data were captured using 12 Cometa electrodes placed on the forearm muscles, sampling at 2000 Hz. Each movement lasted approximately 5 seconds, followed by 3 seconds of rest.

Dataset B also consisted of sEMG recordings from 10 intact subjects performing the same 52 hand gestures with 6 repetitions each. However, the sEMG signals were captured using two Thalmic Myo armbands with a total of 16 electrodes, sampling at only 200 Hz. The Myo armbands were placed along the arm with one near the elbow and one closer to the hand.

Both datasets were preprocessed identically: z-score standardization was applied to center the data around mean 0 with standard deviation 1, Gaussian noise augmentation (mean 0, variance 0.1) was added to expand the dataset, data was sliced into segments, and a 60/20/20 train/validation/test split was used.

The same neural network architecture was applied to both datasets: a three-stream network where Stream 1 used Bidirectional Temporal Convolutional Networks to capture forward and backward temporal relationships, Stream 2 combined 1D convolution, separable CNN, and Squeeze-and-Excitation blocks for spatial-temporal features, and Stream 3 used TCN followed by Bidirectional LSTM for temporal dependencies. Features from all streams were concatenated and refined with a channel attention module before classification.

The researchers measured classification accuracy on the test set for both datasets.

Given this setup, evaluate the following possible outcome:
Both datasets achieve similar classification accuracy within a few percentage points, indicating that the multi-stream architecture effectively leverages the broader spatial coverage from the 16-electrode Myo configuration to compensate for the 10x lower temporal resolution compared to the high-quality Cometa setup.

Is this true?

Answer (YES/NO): YES